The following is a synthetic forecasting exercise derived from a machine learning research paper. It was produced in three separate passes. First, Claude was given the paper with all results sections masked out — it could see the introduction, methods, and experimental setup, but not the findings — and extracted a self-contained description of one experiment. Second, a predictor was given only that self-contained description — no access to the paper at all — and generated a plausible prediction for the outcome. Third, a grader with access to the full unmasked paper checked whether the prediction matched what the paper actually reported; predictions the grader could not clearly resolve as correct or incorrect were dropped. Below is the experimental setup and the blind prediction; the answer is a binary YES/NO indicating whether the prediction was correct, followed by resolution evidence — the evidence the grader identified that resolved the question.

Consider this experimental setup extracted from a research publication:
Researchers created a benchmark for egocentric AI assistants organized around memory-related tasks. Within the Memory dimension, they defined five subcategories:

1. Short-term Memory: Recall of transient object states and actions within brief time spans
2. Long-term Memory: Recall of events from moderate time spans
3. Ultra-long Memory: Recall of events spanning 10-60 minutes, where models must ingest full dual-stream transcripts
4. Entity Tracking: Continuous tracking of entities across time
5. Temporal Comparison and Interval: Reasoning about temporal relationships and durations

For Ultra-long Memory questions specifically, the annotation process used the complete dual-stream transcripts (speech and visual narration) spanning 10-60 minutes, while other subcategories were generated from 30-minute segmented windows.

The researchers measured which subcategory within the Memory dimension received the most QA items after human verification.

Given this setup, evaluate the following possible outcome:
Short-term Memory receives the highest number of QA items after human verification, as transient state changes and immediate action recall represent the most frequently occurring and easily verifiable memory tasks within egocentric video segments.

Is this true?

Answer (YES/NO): NO